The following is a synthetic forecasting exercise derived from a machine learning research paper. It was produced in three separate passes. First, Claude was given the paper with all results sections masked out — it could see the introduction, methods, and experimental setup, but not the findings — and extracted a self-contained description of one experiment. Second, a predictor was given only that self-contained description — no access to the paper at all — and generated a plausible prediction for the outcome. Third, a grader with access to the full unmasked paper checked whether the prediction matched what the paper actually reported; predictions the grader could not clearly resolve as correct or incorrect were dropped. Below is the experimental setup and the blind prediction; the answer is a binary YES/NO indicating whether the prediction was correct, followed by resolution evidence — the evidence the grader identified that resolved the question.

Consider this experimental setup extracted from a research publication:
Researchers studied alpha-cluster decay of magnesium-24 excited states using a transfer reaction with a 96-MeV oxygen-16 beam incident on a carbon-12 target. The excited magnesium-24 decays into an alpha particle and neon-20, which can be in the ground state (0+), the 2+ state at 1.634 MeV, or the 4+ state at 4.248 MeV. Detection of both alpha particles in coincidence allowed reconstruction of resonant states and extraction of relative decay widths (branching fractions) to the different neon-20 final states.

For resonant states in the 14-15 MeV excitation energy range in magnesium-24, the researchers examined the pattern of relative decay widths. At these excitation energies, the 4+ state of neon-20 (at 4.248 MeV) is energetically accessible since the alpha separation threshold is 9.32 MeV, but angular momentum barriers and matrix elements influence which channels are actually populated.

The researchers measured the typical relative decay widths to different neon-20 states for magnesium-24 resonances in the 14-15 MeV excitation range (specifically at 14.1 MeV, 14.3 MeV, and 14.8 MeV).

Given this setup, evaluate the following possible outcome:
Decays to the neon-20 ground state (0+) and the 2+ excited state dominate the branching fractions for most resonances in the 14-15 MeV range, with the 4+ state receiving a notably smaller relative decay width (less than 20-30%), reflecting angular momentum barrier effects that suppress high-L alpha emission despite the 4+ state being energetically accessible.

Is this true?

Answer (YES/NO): YES